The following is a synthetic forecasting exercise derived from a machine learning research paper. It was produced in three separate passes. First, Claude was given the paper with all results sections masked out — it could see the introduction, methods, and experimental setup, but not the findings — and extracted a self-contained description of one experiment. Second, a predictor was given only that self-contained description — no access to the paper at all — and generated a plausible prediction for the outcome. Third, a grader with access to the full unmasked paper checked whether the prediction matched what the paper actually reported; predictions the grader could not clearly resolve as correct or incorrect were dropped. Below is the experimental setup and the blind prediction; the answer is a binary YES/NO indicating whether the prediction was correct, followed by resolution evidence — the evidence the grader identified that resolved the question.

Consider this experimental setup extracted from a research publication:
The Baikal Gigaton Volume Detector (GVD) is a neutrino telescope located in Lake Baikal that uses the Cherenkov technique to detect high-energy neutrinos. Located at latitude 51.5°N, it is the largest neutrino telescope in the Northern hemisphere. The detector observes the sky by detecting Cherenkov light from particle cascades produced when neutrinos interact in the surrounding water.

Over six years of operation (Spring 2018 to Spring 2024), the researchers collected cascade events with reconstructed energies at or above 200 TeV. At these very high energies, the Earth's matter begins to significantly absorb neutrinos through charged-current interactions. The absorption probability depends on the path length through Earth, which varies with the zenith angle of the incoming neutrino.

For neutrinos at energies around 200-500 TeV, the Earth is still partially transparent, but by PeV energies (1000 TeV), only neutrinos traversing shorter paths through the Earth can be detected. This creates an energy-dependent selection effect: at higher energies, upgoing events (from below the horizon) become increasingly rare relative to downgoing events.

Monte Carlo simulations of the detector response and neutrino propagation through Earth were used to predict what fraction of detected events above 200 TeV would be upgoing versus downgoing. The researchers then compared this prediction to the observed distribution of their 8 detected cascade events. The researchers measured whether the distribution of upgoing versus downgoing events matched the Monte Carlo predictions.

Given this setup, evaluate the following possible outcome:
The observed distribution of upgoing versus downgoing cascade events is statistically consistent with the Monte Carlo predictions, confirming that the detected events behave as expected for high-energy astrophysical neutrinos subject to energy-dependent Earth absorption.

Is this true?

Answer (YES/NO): YES